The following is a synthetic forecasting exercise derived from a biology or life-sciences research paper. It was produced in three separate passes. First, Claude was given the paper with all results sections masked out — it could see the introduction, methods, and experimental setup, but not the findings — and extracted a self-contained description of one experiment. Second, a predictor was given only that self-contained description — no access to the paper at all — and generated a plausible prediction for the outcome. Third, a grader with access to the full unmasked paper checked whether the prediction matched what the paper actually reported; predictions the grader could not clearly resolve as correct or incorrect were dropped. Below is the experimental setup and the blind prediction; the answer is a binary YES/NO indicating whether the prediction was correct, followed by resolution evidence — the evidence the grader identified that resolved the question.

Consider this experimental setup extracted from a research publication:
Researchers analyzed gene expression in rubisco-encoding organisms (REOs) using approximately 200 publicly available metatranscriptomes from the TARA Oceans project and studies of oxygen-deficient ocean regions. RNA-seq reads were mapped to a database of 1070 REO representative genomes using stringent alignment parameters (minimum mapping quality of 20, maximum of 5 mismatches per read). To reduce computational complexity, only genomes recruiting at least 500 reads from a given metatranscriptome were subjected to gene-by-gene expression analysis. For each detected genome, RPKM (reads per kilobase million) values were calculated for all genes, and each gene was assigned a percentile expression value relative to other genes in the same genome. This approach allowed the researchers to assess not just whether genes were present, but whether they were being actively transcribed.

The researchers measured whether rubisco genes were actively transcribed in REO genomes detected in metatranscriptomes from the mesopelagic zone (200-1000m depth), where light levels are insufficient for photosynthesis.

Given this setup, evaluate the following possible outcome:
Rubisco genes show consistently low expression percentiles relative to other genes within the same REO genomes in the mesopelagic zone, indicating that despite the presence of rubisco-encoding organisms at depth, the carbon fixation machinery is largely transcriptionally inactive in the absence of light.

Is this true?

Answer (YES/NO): NO